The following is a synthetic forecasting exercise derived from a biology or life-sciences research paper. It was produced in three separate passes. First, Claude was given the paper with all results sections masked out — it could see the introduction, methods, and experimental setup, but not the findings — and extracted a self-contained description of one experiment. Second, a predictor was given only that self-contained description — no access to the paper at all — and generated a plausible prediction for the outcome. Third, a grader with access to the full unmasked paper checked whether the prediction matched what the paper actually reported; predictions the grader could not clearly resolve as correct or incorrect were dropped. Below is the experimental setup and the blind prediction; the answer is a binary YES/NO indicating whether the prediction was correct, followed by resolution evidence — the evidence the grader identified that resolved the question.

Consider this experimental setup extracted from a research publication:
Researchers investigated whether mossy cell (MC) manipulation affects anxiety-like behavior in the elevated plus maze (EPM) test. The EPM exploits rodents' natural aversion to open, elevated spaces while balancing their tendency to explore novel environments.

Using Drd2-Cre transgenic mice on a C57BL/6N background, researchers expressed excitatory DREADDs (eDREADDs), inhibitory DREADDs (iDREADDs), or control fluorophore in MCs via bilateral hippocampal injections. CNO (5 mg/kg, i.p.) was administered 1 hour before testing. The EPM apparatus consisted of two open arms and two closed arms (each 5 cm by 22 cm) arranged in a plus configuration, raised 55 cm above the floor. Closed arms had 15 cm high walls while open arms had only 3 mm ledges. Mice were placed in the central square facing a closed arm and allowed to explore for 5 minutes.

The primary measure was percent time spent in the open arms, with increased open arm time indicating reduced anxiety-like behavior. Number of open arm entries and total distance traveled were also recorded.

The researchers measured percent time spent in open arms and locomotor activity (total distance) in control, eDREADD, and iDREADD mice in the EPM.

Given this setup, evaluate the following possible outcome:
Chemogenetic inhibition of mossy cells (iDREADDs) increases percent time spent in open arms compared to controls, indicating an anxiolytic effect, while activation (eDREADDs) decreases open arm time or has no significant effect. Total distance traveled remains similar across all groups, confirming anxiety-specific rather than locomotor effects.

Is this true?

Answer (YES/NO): NO